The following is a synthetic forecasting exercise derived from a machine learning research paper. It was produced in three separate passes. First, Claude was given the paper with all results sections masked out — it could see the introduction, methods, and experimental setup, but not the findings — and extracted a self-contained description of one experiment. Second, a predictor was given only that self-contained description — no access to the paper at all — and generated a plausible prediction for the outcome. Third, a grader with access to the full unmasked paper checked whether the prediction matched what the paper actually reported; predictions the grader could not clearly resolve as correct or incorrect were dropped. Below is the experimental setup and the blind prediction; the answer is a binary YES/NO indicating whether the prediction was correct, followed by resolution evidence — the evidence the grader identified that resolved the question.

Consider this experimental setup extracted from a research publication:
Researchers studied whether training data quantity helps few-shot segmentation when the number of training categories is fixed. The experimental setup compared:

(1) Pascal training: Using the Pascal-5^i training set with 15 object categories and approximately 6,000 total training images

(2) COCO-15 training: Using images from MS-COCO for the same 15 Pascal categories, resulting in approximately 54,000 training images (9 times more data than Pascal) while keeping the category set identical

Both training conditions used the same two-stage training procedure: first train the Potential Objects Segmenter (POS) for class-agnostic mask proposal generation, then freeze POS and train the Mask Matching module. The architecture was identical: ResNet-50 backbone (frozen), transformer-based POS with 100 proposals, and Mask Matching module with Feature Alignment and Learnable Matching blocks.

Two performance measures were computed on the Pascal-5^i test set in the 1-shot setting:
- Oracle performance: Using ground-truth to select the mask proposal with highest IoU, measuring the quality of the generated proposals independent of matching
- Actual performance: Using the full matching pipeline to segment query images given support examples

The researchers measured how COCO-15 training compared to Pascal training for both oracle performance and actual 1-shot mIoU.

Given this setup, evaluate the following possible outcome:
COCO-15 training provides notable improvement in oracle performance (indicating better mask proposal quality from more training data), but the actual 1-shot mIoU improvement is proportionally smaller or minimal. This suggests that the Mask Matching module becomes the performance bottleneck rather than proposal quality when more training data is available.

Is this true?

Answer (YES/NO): NO